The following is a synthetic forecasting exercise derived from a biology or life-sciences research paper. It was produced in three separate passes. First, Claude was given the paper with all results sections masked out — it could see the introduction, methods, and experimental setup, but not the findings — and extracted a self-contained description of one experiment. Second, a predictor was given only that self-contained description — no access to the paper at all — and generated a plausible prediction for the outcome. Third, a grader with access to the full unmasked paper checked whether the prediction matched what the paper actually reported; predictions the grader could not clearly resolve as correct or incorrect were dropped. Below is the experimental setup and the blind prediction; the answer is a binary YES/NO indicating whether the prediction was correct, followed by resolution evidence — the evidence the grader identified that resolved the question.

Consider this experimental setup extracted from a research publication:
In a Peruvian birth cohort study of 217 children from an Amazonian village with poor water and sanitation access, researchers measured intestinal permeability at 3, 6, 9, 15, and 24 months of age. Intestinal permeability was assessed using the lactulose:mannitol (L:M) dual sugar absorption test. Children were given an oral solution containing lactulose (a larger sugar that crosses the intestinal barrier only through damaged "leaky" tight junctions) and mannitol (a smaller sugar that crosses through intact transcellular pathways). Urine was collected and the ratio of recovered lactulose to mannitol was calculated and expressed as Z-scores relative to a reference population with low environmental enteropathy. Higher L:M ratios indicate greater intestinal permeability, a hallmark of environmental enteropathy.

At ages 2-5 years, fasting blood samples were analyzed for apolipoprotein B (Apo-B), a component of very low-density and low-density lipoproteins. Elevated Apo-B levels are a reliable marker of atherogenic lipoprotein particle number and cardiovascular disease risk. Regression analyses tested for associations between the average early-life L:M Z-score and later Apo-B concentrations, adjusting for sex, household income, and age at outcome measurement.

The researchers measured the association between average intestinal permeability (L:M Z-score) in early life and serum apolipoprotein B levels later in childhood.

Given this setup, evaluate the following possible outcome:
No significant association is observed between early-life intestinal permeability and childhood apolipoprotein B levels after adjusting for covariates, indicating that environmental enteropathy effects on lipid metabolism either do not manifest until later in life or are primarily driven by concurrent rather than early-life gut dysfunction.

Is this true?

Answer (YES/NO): YES